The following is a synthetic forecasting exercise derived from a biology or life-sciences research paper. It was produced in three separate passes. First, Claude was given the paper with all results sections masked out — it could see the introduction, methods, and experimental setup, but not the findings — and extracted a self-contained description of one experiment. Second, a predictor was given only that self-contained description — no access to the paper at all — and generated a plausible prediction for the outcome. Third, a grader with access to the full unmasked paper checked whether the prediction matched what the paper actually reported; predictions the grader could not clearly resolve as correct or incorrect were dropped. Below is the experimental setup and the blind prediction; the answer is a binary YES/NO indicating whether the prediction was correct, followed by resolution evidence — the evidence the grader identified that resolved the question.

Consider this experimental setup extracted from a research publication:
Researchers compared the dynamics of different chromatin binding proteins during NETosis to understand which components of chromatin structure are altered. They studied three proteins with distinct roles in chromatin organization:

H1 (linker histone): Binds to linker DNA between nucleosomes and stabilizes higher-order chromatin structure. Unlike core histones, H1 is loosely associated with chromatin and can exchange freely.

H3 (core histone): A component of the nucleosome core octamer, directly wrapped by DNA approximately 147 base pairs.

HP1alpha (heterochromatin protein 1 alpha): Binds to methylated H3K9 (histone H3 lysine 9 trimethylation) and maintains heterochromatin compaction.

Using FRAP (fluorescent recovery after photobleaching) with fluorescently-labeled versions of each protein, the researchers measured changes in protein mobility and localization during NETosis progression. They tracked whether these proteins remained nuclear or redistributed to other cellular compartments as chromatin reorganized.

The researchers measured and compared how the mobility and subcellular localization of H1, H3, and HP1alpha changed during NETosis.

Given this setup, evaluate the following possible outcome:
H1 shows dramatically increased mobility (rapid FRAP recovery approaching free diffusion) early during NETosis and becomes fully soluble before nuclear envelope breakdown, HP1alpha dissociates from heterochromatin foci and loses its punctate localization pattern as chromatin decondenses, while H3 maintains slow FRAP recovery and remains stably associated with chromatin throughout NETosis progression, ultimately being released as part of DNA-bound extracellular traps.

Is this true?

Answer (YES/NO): NO